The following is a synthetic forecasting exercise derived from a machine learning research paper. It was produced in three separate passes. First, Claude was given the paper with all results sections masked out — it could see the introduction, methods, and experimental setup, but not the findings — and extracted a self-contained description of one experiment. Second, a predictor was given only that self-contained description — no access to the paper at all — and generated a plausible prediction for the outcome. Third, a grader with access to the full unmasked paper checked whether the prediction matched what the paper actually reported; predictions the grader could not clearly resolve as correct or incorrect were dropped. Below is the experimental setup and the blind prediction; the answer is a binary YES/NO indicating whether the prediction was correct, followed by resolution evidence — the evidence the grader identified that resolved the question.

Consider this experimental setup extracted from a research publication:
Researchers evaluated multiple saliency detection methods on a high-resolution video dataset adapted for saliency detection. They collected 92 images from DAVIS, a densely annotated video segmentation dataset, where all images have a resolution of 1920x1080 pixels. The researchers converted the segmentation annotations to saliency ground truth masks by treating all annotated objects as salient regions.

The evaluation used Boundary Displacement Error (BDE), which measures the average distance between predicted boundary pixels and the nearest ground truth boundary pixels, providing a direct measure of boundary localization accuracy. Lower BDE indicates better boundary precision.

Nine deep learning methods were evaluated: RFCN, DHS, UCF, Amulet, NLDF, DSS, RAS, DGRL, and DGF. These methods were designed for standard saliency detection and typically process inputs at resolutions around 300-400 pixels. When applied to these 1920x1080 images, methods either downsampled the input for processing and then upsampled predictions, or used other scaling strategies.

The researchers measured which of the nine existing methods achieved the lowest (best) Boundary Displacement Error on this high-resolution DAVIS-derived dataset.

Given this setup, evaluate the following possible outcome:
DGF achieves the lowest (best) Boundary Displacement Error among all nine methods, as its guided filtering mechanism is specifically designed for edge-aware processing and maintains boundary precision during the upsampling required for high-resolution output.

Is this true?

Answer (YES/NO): NO